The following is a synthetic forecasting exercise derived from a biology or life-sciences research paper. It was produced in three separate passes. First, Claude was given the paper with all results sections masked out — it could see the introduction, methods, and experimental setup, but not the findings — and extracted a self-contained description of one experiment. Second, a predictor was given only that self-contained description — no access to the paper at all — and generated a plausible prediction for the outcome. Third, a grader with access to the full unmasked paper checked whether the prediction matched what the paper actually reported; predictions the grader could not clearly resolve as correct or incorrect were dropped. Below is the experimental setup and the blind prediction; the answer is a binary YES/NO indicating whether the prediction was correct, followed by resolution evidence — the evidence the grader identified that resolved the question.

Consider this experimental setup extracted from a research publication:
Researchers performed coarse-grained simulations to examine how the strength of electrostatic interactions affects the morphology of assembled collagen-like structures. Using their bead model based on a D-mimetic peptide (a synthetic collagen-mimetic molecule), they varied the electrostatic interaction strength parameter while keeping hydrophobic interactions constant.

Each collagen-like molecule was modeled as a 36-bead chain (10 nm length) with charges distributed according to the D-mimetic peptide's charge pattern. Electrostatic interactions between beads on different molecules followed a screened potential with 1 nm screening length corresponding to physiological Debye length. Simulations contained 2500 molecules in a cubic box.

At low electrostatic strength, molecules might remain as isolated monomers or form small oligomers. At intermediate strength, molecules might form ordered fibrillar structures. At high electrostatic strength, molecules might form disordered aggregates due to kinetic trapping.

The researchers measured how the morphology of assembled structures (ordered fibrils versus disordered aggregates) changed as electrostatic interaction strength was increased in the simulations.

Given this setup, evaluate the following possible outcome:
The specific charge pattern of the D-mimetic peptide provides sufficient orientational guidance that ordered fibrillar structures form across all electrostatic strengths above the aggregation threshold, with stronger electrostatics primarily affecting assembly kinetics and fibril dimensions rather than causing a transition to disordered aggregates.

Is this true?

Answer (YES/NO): YES